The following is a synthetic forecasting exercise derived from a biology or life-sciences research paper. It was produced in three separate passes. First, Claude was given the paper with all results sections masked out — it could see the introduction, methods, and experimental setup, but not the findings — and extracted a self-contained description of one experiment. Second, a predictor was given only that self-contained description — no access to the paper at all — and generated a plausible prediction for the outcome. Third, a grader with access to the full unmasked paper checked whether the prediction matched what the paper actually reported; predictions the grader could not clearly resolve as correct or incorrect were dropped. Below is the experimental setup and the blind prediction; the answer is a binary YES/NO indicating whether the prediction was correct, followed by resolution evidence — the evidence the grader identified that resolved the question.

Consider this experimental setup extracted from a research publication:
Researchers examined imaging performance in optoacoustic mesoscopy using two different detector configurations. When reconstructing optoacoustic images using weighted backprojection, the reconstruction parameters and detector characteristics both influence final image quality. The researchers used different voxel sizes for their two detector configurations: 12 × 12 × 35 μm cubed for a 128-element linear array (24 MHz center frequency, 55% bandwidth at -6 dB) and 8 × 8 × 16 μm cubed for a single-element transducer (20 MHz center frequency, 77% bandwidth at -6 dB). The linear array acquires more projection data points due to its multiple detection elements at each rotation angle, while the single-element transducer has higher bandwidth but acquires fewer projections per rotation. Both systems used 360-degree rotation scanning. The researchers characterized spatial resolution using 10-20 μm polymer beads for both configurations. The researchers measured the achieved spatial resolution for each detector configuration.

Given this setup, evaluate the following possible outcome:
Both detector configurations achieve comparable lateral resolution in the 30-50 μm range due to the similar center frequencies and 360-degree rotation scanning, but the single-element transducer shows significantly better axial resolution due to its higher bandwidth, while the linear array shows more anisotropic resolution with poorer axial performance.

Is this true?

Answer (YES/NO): NO